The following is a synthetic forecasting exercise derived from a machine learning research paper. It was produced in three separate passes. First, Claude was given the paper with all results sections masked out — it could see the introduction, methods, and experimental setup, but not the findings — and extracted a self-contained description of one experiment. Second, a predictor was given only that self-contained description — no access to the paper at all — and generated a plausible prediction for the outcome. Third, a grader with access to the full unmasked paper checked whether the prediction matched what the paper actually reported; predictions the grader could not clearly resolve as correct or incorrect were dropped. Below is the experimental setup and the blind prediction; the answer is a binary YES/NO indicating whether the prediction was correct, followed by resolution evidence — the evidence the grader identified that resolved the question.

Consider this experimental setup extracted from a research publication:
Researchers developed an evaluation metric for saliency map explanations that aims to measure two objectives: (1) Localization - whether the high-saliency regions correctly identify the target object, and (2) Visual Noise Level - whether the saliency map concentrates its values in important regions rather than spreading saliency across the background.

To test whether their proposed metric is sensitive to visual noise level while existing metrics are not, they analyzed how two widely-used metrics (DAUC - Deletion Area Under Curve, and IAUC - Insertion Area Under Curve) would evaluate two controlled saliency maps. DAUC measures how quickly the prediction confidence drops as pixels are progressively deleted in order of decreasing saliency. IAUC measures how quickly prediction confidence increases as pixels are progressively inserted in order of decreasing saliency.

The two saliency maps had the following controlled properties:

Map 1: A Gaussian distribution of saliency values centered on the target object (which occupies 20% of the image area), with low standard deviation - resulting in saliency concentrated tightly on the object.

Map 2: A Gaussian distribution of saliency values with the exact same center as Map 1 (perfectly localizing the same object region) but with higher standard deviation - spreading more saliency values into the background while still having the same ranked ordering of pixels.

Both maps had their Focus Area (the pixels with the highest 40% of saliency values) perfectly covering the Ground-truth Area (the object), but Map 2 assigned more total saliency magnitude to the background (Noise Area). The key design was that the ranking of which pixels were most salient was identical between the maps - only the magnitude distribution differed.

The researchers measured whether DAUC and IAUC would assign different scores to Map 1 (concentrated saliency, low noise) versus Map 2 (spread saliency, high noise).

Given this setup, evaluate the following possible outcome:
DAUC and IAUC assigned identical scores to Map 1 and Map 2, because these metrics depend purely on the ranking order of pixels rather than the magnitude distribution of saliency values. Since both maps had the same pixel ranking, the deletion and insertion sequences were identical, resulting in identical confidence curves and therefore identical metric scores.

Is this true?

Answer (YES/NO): YES